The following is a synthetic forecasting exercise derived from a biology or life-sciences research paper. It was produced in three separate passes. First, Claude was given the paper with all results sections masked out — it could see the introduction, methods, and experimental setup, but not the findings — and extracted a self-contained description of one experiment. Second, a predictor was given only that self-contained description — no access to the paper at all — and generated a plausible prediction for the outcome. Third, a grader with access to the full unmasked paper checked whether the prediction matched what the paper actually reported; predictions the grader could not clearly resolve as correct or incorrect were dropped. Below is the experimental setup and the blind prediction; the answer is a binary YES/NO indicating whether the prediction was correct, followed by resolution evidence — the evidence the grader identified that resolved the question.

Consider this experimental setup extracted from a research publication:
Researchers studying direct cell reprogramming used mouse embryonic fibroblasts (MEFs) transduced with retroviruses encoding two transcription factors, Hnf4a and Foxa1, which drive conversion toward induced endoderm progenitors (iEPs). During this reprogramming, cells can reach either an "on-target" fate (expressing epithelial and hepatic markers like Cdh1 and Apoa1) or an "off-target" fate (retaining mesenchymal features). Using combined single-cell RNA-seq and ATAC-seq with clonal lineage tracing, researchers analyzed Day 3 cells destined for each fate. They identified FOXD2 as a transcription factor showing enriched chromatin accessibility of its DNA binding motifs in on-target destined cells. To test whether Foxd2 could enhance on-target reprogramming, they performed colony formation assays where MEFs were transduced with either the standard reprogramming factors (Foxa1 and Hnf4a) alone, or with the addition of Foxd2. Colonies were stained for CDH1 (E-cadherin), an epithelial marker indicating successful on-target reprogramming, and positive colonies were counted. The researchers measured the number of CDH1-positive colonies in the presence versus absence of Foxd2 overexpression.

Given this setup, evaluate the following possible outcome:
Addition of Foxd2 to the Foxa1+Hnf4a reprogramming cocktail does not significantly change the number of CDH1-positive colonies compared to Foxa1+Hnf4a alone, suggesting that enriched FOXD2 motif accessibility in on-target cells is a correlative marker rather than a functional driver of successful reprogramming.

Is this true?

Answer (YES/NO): NO